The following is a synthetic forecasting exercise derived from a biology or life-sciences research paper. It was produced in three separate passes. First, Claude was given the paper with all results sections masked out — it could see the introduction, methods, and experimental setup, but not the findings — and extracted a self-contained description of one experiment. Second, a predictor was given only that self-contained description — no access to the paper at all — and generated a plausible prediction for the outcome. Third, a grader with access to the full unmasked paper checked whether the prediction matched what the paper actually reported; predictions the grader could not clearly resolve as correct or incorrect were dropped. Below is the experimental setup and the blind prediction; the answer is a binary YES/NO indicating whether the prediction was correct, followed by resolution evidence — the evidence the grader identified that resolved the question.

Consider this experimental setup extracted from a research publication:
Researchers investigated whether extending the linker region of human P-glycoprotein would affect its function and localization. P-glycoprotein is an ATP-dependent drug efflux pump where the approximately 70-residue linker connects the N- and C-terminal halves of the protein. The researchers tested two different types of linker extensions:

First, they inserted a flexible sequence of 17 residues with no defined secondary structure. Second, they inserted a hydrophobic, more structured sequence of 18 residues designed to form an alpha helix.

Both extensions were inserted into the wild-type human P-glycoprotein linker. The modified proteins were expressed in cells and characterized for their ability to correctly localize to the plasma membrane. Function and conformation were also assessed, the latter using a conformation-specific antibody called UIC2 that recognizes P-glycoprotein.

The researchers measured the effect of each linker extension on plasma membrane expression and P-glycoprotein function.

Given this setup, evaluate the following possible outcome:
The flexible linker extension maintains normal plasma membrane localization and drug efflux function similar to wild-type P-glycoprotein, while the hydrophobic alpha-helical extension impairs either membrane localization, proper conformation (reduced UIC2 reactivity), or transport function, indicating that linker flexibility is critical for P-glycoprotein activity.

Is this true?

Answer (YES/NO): YES